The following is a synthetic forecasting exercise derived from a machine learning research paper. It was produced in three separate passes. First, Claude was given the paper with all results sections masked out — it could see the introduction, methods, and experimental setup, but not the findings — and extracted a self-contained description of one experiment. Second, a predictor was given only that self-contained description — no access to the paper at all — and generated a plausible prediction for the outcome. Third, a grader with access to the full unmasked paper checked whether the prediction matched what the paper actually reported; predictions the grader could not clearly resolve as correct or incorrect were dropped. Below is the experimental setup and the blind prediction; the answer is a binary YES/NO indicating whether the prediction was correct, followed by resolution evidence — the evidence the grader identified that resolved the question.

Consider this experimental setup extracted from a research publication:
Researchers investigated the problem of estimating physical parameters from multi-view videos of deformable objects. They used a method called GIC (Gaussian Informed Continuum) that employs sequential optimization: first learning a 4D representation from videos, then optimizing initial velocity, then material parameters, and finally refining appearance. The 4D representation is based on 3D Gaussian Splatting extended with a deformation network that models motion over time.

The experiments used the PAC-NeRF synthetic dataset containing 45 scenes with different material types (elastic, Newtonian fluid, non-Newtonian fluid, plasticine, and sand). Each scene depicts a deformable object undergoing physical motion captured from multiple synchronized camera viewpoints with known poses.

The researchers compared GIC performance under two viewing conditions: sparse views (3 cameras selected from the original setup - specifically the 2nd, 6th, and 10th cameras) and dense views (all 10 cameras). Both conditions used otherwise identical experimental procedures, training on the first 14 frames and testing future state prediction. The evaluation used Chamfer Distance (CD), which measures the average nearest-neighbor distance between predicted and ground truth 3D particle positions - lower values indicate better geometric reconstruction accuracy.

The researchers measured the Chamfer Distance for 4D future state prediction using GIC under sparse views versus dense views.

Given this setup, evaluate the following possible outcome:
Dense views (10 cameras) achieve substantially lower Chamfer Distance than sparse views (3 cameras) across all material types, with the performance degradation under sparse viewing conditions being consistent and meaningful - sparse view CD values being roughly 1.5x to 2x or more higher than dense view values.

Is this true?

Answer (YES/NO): NO